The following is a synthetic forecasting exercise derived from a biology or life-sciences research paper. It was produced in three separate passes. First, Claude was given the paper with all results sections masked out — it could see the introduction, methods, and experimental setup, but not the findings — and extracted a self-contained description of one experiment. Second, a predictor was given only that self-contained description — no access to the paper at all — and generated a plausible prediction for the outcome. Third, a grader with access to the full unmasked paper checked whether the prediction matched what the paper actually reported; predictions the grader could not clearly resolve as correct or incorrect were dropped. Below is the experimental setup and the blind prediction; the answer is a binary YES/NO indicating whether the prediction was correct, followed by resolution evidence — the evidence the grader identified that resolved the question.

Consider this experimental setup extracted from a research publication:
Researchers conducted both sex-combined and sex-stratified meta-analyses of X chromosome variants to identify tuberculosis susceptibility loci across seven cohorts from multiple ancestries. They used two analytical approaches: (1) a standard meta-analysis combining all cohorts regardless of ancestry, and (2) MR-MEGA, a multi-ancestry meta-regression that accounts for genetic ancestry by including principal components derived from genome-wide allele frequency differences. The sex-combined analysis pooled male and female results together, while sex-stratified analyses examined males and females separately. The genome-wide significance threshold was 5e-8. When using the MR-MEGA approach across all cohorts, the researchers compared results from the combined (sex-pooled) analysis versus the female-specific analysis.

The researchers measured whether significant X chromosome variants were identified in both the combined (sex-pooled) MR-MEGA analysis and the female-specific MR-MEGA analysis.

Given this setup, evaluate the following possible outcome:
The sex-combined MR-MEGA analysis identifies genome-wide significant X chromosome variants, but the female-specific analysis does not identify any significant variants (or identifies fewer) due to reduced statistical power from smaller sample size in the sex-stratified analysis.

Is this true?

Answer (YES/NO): NO